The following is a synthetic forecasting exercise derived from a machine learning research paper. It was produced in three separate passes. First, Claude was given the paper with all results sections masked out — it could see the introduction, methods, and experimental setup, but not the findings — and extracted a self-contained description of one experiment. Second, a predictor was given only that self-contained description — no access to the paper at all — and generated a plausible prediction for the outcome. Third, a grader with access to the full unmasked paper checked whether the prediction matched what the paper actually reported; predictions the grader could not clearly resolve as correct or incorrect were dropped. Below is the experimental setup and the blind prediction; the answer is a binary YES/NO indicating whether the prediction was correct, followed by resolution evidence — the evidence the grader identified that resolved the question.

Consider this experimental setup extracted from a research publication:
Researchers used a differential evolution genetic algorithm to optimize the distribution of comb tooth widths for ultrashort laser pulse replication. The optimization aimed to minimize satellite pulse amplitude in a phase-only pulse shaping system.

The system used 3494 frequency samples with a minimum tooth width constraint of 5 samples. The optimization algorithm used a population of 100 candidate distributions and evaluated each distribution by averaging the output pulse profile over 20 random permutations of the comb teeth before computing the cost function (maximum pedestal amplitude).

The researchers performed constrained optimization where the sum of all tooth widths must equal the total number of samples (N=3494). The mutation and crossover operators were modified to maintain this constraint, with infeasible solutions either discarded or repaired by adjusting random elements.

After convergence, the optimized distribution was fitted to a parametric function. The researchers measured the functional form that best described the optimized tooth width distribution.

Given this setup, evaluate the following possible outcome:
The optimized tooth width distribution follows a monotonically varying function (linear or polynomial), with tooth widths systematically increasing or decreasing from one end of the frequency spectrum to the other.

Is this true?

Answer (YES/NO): NO